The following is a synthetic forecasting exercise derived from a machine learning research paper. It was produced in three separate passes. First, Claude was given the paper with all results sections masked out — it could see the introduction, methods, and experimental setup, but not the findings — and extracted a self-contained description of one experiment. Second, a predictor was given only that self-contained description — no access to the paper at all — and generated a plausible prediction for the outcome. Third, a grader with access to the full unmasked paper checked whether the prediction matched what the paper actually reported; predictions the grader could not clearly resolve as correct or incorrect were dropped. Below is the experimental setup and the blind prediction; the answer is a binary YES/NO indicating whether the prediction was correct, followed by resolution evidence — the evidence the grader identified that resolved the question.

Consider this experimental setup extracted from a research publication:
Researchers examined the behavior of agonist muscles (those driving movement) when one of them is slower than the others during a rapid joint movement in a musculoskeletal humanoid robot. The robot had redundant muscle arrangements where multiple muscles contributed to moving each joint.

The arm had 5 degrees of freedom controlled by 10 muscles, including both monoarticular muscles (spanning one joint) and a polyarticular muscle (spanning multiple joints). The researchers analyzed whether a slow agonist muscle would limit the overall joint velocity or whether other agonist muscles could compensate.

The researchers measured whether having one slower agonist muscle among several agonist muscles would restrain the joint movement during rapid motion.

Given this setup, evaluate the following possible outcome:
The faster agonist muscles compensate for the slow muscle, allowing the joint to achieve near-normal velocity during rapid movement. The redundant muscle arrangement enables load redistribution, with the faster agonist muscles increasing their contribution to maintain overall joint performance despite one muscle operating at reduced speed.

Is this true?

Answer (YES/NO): YES